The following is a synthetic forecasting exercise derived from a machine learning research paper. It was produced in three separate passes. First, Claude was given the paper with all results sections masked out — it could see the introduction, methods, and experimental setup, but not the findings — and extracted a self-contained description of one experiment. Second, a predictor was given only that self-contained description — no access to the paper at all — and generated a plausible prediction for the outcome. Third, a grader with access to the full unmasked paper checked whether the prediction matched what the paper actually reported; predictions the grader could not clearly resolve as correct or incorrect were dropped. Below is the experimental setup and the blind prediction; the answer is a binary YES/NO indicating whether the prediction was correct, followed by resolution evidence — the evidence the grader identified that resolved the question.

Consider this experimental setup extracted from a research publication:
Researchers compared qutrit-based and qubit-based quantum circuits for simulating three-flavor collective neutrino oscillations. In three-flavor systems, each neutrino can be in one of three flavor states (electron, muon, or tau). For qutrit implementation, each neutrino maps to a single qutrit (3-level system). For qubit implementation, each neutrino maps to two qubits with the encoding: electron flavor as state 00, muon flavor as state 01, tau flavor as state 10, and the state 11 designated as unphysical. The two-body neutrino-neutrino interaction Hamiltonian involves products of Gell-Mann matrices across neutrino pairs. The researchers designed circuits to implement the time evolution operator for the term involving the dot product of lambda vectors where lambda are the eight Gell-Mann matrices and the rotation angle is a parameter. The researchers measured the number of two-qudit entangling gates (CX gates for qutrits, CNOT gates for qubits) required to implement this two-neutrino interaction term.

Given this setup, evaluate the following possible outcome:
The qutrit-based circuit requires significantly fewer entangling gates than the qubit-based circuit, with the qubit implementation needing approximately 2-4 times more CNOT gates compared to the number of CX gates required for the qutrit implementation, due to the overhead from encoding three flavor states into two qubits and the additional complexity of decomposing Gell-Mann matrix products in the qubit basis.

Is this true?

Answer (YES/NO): NO